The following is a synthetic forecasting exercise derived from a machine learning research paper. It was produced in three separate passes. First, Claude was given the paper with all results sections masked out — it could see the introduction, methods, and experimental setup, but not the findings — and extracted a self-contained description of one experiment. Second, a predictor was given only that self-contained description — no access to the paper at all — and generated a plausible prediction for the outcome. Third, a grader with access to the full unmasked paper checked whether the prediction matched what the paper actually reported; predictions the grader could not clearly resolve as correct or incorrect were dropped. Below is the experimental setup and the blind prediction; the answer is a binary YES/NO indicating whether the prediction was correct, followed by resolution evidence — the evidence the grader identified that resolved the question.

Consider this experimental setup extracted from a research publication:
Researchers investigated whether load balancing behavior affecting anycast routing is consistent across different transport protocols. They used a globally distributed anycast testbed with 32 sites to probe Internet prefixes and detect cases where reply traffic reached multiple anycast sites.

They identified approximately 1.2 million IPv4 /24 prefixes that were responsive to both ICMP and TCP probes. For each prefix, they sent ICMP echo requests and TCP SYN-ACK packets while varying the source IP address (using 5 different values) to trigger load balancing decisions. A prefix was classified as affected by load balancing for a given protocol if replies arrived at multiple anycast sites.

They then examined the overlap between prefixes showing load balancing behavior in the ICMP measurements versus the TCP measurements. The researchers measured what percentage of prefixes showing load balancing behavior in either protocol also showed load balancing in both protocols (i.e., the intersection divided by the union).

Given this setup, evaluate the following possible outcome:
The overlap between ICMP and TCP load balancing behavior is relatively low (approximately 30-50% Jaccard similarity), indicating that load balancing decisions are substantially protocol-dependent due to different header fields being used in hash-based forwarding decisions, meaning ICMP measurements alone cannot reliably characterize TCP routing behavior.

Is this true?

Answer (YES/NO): NO